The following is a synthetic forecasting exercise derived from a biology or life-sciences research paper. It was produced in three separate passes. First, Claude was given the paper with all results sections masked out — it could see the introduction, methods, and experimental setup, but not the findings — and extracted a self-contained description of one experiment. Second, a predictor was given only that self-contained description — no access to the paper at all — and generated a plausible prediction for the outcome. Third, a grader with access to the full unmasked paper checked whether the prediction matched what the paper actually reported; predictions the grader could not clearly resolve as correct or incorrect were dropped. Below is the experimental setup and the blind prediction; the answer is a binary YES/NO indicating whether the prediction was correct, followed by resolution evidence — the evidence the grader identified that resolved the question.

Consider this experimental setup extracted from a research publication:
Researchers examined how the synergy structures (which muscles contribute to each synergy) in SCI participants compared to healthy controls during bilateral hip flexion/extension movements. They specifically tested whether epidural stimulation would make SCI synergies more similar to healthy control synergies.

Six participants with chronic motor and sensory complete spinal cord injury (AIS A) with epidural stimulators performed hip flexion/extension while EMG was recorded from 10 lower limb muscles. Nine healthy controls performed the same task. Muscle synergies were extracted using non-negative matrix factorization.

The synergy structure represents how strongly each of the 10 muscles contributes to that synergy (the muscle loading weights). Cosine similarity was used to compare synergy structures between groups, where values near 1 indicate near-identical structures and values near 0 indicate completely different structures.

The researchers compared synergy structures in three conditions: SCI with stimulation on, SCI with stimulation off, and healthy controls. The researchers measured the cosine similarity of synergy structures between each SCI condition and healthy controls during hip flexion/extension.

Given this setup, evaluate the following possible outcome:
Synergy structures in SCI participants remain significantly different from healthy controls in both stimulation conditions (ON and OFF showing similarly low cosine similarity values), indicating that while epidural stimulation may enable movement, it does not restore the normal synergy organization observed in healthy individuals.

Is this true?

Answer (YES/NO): NO